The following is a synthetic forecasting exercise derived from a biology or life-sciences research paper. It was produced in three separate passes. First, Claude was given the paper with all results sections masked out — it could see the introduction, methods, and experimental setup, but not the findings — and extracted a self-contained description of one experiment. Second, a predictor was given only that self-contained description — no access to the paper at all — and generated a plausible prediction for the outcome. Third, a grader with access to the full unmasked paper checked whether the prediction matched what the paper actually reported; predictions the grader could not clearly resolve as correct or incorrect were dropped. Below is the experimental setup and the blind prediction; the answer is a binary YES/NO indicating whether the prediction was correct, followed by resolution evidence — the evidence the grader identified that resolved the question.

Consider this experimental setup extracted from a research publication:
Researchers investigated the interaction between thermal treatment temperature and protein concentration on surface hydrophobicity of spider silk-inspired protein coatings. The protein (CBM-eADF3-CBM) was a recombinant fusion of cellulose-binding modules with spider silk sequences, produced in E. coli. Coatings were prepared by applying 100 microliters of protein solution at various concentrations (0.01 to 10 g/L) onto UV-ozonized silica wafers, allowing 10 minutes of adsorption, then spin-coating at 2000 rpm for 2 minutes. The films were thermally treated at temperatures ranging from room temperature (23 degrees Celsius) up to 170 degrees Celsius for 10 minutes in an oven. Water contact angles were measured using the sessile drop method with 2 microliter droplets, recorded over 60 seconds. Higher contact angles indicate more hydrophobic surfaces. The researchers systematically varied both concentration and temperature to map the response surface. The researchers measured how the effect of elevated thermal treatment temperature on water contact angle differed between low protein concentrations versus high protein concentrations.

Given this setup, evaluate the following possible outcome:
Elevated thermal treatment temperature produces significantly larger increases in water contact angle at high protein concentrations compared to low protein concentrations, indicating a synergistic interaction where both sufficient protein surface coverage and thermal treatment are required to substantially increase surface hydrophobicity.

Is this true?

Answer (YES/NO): NO